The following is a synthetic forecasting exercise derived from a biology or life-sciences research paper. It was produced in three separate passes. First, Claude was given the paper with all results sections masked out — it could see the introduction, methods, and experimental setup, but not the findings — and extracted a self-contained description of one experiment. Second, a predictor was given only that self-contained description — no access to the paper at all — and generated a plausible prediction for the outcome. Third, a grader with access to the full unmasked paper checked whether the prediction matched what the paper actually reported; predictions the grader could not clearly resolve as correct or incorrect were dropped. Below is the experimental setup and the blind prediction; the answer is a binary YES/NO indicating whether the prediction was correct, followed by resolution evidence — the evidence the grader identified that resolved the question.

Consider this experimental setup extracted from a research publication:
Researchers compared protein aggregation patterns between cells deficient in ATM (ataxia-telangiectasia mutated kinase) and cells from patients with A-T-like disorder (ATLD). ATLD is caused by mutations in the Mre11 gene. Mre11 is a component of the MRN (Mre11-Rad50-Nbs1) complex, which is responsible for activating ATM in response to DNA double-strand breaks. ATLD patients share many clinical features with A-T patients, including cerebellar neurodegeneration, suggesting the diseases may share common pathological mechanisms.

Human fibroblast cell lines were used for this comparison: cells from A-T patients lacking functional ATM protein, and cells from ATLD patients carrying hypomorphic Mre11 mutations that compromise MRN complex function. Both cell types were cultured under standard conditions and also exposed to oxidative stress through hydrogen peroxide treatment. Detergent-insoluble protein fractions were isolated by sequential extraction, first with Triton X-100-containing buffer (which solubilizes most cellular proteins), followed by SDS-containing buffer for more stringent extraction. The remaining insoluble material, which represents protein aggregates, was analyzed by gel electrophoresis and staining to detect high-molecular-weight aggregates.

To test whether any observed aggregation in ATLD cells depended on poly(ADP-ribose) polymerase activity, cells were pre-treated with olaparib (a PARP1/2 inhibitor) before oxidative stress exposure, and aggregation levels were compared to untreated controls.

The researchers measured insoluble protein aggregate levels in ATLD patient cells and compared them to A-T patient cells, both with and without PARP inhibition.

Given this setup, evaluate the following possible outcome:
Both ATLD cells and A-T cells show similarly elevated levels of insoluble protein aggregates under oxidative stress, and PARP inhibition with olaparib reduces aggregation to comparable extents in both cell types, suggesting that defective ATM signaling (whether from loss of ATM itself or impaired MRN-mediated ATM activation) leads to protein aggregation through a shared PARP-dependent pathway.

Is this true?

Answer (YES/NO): NO